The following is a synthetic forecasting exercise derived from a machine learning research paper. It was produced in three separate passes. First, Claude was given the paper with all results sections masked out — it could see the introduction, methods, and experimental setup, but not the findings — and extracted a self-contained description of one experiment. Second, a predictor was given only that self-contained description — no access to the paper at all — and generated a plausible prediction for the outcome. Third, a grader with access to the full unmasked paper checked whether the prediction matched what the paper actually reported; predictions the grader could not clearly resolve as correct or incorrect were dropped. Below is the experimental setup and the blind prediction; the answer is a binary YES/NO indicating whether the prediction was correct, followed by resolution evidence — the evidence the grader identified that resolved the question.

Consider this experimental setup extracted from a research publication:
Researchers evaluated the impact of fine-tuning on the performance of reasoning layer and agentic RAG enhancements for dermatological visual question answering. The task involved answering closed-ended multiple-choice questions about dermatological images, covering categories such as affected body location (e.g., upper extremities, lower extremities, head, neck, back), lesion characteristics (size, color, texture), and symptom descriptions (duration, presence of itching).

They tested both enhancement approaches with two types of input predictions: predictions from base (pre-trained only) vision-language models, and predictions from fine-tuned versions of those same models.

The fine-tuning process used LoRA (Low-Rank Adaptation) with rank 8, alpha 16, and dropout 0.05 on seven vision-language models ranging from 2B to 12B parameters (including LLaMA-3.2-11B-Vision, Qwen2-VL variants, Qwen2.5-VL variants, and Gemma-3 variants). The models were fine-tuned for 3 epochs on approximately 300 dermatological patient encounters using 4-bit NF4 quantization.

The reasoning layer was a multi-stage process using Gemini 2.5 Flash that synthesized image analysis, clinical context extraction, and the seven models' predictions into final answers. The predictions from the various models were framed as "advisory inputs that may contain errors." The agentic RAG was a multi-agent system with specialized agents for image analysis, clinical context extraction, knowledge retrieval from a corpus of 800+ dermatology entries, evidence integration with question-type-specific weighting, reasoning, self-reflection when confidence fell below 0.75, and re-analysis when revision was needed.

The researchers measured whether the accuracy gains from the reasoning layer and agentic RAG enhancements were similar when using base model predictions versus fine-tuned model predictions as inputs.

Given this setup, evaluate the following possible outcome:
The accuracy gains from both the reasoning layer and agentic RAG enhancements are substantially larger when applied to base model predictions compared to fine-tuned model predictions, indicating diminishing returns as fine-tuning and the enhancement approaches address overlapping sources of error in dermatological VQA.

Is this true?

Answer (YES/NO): NO